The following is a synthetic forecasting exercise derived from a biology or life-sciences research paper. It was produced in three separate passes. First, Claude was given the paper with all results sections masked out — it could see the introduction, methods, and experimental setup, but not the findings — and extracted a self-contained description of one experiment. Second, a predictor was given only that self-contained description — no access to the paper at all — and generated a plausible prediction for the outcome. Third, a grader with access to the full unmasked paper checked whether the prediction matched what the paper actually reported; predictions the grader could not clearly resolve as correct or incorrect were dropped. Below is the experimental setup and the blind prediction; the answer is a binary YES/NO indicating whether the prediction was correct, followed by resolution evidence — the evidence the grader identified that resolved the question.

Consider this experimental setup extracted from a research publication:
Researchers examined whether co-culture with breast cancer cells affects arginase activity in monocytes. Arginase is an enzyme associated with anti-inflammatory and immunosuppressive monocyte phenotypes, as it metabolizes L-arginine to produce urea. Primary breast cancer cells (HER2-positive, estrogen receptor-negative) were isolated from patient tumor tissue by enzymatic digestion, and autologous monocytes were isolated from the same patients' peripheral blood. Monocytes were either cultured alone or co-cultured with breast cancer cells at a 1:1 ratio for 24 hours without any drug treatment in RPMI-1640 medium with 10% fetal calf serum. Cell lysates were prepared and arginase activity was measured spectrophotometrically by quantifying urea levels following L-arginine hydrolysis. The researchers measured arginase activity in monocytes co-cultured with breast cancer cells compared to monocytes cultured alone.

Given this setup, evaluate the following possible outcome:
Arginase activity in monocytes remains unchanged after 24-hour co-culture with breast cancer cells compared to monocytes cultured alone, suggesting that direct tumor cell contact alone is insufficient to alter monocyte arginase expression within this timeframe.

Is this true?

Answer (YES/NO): NO